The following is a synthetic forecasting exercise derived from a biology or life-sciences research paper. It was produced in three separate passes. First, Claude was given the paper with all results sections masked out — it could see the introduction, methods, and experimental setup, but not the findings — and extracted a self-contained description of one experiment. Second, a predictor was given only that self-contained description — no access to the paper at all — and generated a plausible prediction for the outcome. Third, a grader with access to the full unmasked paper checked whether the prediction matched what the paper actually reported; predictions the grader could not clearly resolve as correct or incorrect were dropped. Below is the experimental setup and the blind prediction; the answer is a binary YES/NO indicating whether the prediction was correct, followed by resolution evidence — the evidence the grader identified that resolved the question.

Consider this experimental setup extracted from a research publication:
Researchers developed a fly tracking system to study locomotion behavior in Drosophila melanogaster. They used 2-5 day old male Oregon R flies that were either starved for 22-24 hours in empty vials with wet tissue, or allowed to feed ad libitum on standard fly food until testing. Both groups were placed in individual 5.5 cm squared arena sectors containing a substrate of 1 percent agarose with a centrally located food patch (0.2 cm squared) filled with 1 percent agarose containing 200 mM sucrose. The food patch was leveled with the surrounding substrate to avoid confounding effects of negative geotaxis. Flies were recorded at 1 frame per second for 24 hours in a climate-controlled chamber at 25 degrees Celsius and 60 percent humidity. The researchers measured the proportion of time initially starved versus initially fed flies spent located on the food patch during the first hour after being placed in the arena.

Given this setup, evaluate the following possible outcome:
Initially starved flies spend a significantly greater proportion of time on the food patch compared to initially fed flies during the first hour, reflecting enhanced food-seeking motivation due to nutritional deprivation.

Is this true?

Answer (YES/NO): NO